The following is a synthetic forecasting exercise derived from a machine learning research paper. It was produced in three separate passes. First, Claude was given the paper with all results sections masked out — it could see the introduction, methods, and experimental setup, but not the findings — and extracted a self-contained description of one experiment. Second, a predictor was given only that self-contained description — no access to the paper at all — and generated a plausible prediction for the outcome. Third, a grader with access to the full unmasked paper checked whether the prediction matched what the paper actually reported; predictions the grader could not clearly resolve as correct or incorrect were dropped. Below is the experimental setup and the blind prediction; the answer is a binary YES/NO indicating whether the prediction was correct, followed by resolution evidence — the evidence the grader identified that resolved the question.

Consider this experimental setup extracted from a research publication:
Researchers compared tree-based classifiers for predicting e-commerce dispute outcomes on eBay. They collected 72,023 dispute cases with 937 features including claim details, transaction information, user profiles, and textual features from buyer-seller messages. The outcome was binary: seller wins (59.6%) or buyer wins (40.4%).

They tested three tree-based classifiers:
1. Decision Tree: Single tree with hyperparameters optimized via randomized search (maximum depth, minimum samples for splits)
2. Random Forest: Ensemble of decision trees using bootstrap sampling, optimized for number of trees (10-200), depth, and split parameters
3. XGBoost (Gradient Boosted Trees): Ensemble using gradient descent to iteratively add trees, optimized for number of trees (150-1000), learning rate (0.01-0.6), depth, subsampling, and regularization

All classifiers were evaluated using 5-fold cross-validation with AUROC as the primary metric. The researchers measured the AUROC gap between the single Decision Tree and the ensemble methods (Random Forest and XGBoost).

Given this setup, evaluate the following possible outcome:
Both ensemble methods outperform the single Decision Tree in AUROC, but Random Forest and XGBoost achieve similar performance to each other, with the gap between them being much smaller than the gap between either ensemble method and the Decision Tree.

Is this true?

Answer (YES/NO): NO